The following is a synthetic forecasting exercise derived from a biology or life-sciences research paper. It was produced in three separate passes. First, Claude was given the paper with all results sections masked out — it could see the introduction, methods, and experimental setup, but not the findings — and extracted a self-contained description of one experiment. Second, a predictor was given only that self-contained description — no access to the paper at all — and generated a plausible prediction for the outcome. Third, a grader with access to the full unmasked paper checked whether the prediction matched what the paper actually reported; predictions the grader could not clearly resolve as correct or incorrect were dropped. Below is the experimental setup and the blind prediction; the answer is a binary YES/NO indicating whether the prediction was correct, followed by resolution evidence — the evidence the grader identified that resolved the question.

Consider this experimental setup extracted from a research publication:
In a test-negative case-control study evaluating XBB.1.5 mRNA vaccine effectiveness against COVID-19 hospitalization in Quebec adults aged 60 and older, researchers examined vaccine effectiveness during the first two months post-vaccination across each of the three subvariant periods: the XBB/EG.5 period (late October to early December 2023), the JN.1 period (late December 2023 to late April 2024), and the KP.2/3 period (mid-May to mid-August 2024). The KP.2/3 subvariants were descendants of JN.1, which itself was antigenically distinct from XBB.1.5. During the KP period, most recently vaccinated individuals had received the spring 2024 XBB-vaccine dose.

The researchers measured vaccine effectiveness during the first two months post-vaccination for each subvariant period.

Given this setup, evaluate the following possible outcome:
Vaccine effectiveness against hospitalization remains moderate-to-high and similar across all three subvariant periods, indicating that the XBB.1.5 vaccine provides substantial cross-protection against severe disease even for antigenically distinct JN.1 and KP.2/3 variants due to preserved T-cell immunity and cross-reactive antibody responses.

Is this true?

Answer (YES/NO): NO